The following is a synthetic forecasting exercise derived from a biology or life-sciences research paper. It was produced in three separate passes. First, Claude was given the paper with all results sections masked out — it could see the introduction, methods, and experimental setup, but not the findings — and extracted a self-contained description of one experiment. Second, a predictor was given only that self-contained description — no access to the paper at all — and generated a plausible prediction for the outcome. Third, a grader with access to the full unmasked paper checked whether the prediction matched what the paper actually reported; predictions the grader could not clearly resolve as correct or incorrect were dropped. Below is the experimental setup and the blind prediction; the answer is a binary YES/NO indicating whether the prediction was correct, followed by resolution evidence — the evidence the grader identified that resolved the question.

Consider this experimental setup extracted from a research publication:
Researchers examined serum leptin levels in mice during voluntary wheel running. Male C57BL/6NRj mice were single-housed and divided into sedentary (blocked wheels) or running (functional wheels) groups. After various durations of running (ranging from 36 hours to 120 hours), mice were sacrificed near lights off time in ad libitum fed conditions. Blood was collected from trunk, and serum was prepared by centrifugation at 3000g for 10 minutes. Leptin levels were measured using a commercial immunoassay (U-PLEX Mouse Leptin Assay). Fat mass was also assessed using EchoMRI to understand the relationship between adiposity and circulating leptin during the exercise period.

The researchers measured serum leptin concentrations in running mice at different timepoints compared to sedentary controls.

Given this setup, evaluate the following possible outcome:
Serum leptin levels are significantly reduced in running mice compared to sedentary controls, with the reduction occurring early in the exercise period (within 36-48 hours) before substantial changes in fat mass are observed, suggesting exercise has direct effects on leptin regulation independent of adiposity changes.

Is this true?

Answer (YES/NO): NO